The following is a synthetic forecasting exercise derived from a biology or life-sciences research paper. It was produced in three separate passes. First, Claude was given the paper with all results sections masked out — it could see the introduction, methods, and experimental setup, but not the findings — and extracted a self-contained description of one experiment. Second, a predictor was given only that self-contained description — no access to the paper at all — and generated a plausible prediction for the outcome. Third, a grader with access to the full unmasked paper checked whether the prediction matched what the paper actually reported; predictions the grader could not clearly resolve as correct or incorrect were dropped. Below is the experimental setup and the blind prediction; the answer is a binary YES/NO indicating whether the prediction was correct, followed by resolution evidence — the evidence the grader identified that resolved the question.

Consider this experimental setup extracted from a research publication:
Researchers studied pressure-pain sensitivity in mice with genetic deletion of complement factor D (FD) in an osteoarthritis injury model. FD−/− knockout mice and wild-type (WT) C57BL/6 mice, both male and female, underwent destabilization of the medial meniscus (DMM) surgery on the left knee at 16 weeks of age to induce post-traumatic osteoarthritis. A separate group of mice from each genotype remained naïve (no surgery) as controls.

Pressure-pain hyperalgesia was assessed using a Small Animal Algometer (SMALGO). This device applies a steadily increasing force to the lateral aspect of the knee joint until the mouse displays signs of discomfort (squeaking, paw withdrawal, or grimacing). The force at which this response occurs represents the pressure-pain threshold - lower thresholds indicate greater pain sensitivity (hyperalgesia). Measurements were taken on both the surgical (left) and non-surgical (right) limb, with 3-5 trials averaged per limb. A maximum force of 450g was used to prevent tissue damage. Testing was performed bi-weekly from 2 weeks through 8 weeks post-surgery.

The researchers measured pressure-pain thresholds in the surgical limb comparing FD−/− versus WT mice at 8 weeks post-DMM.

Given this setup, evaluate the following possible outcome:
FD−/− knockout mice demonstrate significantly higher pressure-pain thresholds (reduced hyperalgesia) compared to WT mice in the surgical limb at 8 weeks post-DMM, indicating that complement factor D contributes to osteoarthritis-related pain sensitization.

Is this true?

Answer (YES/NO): NO